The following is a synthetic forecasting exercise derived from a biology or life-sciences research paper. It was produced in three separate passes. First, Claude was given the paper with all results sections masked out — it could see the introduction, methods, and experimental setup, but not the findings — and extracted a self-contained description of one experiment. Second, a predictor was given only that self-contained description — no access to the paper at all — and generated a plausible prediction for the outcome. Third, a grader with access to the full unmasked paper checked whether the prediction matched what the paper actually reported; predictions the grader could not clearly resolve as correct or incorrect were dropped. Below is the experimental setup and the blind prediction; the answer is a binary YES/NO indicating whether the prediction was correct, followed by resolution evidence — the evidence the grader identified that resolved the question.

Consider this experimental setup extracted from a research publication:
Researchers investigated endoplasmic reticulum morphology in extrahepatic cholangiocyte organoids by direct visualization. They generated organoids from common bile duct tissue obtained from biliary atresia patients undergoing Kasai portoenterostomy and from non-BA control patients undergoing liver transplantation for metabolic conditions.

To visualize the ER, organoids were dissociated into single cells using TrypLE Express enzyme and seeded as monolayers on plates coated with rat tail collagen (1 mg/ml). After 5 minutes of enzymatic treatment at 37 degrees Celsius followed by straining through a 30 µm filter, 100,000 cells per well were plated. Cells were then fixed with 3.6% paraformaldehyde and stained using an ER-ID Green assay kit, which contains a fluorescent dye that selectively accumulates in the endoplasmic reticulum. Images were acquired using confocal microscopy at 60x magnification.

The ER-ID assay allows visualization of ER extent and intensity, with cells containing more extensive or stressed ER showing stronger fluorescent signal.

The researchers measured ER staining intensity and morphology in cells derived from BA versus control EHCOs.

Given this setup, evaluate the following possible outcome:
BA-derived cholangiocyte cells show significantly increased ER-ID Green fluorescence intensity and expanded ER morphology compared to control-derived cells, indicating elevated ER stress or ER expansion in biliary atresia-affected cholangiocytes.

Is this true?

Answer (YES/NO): NO